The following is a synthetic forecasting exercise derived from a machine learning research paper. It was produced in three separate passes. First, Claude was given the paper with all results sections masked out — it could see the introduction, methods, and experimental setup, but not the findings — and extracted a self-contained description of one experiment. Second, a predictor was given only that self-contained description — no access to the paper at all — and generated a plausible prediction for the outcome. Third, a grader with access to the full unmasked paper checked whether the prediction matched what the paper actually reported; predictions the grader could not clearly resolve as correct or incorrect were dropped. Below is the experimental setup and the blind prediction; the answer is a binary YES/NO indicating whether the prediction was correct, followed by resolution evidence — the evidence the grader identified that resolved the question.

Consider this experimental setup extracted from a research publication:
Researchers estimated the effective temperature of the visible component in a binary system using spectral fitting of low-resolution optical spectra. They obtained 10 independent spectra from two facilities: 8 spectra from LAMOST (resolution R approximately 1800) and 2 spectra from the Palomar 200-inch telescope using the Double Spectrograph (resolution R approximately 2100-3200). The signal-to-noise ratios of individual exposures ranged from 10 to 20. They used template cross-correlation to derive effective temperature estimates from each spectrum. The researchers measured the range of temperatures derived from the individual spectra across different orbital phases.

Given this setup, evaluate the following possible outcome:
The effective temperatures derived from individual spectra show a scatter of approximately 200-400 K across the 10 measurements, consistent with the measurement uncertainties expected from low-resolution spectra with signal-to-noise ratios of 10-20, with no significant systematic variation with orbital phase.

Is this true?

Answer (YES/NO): NO